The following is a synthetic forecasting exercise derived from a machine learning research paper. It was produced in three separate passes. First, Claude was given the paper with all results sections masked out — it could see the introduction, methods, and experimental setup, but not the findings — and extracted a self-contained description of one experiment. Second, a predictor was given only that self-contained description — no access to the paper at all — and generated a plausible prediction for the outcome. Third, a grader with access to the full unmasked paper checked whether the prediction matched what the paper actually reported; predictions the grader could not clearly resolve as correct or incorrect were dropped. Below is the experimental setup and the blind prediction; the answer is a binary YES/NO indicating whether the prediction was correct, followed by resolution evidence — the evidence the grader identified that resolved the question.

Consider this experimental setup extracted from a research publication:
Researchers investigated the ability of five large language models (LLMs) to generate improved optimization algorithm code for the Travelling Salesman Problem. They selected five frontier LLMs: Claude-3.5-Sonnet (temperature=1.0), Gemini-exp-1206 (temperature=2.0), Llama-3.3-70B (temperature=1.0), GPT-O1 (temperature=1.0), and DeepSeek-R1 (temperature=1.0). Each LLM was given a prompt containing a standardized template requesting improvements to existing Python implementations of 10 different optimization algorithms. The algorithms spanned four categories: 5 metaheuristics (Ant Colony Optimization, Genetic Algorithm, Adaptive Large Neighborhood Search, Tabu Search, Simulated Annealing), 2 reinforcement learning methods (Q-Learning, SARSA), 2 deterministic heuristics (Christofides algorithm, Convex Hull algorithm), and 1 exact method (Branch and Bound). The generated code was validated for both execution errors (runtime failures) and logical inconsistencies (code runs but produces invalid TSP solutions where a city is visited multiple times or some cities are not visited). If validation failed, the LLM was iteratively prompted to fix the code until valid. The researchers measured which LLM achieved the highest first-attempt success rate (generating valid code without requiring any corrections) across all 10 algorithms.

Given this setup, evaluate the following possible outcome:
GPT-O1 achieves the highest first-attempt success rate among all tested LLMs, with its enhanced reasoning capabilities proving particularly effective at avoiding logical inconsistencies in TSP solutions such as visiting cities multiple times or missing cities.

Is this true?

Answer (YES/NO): NO